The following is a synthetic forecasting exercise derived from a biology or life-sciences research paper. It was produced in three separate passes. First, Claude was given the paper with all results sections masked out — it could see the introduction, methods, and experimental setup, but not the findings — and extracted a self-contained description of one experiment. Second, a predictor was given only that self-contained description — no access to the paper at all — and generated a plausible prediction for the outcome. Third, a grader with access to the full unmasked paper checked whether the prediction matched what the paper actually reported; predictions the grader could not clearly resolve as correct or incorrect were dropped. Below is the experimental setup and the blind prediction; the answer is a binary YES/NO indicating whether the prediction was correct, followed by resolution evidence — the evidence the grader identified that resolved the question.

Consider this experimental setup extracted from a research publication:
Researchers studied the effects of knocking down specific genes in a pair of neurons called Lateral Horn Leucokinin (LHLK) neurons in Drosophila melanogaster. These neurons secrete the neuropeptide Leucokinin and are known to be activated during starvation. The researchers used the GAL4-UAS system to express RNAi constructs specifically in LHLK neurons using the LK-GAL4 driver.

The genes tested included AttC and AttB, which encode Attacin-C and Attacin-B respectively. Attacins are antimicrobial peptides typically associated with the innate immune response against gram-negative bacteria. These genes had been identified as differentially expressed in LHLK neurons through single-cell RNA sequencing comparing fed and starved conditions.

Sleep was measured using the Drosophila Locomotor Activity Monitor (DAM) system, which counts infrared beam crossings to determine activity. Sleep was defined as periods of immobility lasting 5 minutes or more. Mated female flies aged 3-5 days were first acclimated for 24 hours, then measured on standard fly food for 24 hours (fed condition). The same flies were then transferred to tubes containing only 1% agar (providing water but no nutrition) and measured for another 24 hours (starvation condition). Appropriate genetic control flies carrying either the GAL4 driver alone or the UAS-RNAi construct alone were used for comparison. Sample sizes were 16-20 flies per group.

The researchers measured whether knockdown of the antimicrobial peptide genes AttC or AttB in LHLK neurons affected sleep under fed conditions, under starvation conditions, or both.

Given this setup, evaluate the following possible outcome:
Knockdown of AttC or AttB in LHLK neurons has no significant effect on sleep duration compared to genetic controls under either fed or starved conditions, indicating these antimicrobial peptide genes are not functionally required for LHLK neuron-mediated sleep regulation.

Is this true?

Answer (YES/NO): NO